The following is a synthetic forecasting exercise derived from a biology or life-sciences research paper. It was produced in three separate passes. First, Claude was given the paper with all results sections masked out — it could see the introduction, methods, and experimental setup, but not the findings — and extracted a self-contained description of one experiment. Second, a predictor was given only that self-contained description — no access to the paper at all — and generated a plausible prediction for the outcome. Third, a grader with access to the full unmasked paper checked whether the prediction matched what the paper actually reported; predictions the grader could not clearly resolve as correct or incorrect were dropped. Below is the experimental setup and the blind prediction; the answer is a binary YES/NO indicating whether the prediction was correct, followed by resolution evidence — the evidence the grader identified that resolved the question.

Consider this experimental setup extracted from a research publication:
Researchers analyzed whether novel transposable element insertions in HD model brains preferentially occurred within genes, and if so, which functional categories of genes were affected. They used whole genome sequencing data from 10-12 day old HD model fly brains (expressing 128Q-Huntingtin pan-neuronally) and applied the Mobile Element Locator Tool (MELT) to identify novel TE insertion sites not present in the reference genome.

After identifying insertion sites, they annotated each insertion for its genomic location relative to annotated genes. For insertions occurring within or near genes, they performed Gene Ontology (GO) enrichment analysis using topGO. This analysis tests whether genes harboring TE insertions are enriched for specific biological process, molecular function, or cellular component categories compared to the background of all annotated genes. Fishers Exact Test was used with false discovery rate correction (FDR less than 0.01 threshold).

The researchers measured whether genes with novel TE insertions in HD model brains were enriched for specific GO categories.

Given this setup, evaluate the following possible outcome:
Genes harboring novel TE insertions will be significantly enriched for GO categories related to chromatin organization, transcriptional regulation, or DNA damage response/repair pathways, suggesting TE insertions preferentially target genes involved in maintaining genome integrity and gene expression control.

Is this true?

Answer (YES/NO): NO